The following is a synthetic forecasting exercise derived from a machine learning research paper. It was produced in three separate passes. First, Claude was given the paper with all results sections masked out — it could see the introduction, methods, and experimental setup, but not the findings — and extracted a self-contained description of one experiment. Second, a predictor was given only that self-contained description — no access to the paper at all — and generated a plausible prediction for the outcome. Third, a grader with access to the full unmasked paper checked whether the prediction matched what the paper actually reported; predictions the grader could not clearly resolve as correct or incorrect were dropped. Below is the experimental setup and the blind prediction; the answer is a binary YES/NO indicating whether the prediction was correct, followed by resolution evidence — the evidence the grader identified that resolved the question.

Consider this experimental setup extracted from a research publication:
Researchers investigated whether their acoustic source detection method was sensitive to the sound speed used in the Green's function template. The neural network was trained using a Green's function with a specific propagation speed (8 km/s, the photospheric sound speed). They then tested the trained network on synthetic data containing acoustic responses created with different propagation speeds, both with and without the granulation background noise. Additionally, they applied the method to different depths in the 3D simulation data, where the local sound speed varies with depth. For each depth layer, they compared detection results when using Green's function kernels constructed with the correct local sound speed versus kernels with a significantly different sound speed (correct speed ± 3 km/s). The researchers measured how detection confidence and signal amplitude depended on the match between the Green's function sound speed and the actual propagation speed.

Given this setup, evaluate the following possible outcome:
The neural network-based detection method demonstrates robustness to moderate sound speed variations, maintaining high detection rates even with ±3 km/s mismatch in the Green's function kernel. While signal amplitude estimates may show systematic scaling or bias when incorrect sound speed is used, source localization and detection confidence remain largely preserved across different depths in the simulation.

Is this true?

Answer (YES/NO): NO